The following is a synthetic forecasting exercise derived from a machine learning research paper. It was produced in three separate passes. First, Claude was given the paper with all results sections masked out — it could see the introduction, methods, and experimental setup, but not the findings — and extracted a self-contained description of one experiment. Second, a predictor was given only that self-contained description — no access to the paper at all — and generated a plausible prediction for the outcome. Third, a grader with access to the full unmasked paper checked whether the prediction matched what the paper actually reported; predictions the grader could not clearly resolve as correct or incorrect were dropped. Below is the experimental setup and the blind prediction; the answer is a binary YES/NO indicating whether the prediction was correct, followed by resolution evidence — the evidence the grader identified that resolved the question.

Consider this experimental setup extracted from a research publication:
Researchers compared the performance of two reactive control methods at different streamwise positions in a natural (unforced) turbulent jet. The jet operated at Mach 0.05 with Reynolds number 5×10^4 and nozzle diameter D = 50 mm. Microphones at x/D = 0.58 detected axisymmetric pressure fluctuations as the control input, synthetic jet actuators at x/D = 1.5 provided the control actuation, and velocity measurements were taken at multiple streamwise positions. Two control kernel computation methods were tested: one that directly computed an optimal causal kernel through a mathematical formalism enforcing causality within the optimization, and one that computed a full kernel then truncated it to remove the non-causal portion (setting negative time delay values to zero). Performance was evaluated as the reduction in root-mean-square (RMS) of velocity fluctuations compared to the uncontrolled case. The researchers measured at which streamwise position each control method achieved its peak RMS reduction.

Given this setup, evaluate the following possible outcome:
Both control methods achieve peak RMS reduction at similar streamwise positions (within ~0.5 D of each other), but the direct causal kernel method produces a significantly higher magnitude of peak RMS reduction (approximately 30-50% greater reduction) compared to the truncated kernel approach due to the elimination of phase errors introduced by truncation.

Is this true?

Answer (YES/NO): NO